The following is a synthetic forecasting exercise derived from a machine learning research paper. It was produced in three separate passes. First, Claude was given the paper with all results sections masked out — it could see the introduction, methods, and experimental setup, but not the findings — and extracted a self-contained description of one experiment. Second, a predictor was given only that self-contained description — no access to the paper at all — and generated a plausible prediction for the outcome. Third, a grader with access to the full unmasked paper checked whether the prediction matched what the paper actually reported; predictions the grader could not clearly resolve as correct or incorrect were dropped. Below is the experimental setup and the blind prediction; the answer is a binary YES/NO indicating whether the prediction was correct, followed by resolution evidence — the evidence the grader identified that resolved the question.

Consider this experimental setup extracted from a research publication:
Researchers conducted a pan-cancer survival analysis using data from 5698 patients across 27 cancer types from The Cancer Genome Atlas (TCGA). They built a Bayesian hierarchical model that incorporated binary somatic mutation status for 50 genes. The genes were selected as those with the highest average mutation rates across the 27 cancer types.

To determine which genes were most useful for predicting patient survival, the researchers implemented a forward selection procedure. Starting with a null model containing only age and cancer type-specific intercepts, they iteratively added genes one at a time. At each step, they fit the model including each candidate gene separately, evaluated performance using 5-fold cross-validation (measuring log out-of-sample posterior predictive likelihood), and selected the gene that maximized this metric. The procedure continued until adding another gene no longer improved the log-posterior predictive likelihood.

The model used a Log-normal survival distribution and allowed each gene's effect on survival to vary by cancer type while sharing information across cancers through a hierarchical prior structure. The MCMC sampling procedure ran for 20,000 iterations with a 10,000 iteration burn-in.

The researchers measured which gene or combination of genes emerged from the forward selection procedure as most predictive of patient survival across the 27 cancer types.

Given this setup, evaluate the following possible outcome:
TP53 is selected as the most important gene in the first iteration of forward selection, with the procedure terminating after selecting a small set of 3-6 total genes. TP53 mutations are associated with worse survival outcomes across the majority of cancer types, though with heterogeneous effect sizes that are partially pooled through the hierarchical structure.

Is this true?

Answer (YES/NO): NO